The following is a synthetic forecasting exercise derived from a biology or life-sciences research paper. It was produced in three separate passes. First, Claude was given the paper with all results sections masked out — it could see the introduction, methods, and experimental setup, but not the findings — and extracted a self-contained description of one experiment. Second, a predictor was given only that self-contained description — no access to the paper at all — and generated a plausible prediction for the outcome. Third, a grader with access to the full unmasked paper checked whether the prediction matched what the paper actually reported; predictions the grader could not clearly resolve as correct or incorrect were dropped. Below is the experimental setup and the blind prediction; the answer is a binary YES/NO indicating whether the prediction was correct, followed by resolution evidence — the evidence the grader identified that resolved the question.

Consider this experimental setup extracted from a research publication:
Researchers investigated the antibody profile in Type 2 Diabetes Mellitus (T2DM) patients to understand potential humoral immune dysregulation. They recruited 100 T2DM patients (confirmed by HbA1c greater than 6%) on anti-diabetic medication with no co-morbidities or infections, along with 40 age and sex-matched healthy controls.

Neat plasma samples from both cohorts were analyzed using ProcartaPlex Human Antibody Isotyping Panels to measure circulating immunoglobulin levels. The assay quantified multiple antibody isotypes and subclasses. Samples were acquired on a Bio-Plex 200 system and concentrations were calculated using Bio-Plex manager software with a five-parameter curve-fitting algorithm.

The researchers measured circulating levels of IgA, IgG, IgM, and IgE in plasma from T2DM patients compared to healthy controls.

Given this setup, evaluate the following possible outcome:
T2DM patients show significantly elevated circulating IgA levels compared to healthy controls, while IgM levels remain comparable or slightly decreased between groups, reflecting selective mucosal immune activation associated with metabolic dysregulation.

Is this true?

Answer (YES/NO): NO